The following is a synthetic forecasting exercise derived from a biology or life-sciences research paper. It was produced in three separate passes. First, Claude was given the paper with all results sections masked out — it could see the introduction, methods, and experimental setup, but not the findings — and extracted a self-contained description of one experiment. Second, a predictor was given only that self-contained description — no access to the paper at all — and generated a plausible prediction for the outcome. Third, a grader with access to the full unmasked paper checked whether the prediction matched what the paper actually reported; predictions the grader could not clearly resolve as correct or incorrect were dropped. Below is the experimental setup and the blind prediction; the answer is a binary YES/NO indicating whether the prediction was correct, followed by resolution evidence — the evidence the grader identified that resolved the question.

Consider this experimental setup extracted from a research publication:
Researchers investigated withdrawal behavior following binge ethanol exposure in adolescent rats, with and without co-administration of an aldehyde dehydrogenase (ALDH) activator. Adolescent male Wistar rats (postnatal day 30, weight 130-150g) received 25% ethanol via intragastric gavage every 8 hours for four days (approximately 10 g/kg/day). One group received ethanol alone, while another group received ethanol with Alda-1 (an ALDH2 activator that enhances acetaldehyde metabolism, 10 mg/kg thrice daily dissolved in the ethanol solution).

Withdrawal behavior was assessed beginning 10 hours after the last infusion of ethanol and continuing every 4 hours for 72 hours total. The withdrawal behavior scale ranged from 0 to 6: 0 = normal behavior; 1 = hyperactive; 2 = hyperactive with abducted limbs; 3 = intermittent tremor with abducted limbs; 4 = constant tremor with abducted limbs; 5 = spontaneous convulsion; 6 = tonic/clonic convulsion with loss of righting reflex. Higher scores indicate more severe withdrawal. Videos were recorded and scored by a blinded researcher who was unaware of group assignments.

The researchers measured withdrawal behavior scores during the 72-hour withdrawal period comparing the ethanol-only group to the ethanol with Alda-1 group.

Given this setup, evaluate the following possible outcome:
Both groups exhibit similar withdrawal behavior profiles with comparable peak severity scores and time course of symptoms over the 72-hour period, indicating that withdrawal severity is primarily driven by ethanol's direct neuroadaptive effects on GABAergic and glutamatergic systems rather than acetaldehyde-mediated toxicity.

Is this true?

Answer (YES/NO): NO